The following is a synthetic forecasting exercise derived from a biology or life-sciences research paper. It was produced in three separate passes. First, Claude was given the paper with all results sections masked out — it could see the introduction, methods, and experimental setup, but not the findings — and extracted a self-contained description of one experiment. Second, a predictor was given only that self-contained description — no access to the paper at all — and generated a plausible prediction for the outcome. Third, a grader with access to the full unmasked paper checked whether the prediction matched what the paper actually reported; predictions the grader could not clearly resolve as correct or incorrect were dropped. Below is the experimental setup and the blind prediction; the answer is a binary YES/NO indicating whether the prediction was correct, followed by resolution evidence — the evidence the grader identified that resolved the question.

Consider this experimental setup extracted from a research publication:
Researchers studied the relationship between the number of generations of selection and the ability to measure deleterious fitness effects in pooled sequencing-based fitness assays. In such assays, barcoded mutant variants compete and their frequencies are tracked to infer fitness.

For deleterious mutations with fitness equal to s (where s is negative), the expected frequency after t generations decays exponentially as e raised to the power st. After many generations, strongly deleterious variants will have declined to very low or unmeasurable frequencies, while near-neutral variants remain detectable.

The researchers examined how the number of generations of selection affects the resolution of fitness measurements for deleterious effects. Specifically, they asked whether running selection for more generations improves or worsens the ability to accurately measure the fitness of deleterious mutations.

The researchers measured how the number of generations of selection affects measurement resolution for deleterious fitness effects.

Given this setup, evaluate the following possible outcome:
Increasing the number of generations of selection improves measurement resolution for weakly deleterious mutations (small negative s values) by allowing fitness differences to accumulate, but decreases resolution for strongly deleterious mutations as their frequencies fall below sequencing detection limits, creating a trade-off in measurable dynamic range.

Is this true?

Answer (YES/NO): NO